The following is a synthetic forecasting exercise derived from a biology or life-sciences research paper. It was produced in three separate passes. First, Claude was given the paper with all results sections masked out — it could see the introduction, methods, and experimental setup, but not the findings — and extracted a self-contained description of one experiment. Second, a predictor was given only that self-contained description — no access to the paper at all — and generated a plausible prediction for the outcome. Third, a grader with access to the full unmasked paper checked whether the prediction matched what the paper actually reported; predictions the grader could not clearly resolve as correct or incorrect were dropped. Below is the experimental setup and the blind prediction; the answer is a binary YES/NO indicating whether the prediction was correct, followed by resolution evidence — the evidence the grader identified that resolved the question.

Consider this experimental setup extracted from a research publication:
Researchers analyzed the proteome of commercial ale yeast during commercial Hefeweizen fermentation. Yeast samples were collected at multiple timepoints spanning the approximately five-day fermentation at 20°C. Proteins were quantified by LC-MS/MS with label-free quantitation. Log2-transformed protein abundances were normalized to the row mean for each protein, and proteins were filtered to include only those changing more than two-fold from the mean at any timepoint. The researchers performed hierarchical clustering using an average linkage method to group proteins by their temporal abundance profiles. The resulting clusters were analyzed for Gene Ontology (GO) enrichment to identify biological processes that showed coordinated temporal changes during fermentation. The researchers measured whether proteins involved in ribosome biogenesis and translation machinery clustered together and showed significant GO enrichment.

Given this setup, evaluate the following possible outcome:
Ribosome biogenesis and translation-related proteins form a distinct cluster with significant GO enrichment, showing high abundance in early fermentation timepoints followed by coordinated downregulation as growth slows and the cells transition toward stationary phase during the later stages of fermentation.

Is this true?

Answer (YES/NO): YES